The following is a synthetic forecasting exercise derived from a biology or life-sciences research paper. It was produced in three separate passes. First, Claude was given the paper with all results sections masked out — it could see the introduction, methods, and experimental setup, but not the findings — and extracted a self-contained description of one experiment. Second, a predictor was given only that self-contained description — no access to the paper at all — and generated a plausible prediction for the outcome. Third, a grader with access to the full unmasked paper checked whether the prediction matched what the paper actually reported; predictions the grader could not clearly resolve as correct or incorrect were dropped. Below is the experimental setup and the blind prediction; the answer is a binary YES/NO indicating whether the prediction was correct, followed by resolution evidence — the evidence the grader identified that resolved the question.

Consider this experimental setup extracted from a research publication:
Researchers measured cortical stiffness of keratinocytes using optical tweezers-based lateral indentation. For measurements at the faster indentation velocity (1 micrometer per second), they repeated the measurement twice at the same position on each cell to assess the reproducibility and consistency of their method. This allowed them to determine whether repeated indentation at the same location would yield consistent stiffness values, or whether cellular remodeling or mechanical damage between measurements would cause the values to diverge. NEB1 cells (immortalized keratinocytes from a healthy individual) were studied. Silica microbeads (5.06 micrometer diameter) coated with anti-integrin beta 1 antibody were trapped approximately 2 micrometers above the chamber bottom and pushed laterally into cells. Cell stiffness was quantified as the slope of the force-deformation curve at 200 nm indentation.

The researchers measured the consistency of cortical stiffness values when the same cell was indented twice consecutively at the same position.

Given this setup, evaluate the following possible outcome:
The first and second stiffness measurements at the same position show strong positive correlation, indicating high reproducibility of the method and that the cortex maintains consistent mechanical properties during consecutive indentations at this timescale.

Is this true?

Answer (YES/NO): NO